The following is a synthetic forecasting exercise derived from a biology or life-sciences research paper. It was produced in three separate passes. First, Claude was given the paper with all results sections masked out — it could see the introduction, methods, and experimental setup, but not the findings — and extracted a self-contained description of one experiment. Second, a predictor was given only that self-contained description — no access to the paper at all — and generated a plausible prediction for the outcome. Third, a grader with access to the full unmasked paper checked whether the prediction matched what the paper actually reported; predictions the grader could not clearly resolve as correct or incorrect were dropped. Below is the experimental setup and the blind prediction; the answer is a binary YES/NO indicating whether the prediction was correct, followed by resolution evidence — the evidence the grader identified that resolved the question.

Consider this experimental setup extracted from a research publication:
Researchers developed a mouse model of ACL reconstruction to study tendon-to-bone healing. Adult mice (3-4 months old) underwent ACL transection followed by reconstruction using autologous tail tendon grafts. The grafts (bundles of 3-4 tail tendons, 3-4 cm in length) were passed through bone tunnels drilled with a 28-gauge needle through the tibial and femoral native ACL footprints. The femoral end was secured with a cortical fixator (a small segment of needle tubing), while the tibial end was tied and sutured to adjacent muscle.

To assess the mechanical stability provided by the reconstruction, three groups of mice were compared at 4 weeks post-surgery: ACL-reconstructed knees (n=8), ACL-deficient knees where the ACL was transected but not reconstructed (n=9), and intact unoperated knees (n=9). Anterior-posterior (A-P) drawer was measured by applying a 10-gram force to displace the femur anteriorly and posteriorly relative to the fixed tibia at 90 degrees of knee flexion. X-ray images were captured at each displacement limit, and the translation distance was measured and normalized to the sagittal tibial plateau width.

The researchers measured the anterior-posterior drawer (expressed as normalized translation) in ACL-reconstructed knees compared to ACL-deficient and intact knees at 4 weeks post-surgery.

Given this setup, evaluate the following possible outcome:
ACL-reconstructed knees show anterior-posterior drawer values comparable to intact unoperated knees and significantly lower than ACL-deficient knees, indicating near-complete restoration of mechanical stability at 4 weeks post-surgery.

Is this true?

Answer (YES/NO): NO